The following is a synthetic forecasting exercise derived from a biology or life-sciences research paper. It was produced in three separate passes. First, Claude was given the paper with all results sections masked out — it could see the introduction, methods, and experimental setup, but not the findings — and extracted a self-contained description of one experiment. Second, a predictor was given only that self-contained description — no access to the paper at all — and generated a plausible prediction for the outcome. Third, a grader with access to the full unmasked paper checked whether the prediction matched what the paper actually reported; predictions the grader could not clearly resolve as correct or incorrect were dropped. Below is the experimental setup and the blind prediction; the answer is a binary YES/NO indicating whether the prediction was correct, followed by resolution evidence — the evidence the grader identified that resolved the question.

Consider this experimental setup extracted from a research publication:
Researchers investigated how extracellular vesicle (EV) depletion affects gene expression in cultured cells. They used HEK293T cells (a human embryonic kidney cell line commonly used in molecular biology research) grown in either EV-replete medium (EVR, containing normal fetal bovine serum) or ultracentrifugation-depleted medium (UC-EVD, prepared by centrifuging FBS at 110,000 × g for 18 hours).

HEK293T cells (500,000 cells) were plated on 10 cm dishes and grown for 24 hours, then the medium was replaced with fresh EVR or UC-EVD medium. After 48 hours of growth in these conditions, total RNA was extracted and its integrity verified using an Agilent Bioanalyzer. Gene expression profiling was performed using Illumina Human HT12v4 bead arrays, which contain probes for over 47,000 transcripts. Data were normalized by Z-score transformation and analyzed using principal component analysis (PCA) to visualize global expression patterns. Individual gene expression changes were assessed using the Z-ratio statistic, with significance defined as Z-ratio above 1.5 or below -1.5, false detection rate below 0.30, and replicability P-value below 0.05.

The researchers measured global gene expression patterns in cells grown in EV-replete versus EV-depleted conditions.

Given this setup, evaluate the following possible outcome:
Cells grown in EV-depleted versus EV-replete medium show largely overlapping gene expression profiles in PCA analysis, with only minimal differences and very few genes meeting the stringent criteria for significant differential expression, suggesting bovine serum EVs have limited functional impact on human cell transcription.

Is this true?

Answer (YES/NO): NO